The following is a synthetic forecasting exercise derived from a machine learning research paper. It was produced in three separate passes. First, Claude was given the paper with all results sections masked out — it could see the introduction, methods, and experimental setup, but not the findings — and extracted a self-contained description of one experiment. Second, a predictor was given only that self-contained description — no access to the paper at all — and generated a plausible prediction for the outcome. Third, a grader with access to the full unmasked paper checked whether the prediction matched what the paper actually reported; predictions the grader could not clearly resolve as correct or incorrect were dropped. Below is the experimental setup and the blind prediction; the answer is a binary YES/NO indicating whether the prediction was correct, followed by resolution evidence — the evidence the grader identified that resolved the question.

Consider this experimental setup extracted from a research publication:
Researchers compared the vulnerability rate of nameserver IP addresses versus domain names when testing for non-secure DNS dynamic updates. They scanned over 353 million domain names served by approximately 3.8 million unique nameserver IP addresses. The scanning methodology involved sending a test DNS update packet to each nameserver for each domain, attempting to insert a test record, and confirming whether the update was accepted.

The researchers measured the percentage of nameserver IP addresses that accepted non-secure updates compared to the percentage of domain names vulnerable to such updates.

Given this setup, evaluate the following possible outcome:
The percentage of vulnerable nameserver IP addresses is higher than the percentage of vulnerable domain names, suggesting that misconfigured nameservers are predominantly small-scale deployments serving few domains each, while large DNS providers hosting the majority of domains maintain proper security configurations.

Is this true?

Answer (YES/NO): NO